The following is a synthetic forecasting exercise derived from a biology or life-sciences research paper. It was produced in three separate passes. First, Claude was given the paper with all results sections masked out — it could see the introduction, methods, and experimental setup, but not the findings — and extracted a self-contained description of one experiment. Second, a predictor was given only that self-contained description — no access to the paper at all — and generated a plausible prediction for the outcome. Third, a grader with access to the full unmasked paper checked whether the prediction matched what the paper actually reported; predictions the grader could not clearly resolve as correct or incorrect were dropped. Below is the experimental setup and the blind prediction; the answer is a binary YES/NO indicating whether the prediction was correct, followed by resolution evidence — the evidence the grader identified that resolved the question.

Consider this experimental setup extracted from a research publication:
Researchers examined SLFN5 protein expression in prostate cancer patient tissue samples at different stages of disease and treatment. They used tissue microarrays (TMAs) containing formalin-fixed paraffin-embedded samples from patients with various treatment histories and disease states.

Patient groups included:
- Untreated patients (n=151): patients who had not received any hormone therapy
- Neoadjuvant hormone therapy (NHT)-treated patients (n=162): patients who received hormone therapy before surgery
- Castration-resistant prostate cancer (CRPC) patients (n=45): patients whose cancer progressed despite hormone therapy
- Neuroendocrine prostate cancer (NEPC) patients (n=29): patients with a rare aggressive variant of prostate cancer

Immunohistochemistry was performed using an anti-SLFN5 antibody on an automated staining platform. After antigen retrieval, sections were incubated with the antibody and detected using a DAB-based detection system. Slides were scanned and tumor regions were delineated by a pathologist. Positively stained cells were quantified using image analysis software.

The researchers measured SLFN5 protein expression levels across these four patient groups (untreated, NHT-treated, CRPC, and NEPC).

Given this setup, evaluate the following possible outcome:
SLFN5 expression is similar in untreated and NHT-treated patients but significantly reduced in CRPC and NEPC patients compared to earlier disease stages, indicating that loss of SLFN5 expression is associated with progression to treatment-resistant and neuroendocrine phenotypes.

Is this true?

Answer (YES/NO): NO